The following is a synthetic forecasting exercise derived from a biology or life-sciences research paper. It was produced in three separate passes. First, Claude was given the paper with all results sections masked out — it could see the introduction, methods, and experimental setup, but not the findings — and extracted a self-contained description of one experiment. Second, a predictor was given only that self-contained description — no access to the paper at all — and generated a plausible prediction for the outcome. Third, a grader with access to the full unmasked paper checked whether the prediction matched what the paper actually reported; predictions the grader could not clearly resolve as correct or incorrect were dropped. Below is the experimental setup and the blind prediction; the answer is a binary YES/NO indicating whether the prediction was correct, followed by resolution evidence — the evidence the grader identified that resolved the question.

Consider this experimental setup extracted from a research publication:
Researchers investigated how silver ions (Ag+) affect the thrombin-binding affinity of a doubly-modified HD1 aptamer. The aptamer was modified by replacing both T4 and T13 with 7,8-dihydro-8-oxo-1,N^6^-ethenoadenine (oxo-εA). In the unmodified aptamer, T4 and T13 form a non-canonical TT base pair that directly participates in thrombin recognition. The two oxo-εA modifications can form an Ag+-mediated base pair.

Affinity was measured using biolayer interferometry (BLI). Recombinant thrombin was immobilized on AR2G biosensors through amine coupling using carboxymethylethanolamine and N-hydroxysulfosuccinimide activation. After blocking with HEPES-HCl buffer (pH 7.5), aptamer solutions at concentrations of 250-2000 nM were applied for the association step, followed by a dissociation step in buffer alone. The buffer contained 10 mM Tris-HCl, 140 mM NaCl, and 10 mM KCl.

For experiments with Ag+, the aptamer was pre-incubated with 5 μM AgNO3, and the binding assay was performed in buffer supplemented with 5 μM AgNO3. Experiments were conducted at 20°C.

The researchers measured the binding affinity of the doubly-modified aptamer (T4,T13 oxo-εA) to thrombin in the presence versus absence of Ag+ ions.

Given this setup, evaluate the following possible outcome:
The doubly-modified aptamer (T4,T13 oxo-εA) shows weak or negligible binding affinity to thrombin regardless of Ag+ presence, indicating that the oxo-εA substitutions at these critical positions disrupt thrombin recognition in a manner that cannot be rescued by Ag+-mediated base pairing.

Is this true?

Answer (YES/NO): NO